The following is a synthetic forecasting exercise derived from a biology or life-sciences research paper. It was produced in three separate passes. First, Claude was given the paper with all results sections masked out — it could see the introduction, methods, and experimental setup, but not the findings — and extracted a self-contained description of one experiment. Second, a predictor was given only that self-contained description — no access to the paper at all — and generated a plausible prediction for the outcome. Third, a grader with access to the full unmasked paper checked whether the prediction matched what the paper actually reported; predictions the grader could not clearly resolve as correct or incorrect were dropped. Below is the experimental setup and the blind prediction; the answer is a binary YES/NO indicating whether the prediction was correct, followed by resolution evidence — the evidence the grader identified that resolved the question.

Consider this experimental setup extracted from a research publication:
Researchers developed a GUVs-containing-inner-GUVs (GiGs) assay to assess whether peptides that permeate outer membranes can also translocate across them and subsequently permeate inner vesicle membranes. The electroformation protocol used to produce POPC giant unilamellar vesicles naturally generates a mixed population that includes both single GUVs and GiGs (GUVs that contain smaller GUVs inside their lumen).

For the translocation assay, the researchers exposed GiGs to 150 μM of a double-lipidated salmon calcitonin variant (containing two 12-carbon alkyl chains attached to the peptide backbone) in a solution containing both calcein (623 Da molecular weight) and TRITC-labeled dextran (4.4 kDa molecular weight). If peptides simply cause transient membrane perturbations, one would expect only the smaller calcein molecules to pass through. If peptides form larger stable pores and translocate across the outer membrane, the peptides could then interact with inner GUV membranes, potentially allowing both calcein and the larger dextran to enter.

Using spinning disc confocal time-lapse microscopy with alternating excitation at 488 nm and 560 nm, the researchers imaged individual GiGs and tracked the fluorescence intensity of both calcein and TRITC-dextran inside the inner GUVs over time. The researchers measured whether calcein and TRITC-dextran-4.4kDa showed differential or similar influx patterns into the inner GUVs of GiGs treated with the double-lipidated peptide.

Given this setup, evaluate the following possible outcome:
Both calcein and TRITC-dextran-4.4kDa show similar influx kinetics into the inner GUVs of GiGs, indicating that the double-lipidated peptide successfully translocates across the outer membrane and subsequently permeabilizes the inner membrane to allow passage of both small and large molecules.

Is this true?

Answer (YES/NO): NO